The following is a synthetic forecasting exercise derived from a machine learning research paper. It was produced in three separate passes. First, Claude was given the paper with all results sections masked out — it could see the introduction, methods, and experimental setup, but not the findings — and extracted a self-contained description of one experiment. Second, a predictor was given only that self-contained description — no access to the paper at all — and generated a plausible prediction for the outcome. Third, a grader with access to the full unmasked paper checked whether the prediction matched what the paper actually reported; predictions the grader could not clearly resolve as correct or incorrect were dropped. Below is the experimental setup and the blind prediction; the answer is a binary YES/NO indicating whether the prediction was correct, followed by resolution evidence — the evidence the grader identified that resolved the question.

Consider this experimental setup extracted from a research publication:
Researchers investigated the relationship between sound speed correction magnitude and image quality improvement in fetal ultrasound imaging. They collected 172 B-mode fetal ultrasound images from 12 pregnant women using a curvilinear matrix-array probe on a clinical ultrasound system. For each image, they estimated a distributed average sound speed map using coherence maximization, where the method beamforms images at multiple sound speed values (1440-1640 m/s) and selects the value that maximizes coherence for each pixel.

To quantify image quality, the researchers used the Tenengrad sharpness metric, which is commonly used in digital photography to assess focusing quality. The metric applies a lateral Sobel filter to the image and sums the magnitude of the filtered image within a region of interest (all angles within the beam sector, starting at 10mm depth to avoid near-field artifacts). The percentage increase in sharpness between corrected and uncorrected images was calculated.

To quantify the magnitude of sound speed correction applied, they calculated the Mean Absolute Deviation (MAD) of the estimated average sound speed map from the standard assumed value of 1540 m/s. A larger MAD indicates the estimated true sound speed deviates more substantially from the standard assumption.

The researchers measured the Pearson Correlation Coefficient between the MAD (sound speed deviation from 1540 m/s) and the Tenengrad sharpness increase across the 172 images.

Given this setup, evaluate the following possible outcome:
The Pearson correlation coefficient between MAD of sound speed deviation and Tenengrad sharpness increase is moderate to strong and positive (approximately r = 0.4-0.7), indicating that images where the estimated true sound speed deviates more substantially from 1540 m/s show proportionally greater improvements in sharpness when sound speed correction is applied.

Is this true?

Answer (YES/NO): YES